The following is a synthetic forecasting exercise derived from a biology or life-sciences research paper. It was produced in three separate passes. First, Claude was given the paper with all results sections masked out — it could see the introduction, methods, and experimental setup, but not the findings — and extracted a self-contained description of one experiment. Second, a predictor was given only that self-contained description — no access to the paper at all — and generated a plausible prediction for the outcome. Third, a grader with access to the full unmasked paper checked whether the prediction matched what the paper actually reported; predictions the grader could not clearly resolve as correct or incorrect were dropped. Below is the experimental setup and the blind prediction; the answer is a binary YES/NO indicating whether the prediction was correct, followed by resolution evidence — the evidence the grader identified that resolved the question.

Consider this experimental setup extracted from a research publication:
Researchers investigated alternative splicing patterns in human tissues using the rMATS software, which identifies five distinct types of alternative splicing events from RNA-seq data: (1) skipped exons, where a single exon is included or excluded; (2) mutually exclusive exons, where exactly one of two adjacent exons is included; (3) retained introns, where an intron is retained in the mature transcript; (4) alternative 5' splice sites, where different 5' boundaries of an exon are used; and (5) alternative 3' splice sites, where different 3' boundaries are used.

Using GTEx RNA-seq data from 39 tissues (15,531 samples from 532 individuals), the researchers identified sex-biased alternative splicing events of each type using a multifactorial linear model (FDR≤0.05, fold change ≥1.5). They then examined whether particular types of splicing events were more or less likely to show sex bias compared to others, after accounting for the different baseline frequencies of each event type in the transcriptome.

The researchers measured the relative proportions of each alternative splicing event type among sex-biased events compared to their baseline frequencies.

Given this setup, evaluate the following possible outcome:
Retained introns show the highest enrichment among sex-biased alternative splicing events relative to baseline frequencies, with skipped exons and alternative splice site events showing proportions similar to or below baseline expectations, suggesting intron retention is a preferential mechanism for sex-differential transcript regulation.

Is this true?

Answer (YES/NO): NO